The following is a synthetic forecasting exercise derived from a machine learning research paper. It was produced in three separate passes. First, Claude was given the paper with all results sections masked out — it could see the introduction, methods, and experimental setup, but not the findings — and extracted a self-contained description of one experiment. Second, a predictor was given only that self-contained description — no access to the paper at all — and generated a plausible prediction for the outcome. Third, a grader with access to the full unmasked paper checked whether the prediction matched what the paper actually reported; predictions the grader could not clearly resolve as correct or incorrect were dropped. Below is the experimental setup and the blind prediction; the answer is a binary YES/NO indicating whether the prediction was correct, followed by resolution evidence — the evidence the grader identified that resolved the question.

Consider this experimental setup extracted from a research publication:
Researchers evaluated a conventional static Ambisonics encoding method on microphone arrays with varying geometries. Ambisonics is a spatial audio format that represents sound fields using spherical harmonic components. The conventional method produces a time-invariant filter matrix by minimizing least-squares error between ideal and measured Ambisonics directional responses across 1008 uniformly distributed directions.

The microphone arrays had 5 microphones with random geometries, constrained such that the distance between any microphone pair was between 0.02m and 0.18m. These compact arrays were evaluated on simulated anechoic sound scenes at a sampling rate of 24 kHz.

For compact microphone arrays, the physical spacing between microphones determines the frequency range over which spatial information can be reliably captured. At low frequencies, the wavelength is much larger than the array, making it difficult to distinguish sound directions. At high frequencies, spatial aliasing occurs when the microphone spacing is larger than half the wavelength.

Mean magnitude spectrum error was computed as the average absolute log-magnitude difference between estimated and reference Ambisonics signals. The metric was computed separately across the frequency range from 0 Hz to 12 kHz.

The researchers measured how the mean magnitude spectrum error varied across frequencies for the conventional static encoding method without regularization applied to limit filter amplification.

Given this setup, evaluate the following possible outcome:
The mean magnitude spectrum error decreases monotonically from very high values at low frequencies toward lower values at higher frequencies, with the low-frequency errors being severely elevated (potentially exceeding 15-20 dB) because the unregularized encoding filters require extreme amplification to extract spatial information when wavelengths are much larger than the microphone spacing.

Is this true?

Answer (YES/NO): NO